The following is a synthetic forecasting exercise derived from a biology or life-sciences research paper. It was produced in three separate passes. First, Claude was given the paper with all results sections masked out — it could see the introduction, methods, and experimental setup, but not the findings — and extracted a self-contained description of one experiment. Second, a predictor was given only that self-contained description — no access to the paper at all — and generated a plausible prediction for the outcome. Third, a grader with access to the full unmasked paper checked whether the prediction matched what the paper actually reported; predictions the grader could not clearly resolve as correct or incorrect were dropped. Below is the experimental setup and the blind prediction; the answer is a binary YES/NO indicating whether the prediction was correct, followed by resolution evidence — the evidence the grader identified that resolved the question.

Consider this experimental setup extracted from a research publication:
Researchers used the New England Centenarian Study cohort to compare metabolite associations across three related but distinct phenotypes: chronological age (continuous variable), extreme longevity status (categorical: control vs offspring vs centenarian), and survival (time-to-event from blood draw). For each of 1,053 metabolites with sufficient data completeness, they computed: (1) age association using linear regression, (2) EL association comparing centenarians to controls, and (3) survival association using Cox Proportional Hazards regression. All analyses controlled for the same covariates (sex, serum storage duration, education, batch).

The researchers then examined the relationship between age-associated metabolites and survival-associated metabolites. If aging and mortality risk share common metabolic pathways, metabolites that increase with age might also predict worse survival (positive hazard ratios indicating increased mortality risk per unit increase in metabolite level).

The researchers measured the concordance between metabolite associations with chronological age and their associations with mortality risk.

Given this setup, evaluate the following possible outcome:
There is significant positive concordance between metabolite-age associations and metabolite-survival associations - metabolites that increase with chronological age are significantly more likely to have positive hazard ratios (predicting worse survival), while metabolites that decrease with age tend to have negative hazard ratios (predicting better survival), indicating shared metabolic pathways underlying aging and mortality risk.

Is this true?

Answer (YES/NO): NO